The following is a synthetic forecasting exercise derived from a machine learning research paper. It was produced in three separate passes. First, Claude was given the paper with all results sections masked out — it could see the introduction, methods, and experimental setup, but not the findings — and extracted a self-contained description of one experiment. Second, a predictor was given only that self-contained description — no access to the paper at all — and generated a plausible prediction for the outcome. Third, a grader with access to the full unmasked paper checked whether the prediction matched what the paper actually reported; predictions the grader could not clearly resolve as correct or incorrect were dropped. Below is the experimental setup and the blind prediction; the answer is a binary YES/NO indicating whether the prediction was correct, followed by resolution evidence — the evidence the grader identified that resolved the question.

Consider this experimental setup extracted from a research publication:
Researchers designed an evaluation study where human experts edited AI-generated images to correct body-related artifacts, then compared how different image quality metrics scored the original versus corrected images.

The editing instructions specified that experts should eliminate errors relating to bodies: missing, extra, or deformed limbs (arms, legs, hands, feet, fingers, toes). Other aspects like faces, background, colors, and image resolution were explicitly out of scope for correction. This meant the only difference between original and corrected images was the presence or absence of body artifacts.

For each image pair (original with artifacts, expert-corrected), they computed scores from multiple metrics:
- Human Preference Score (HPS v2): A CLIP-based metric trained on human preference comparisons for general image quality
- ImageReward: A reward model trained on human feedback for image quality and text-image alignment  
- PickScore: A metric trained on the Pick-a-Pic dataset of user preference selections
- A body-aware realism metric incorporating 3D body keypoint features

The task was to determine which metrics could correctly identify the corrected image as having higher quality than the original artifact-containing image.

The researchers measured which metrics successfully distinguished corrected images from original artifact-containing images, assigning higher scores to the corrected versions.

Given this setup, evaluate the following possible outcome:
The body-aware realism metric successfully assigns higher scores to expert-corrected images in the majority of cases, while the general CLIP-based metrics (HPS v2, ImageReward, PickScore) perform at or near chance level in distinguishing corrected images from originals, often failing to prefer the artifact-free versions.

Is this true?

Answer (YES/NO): NO